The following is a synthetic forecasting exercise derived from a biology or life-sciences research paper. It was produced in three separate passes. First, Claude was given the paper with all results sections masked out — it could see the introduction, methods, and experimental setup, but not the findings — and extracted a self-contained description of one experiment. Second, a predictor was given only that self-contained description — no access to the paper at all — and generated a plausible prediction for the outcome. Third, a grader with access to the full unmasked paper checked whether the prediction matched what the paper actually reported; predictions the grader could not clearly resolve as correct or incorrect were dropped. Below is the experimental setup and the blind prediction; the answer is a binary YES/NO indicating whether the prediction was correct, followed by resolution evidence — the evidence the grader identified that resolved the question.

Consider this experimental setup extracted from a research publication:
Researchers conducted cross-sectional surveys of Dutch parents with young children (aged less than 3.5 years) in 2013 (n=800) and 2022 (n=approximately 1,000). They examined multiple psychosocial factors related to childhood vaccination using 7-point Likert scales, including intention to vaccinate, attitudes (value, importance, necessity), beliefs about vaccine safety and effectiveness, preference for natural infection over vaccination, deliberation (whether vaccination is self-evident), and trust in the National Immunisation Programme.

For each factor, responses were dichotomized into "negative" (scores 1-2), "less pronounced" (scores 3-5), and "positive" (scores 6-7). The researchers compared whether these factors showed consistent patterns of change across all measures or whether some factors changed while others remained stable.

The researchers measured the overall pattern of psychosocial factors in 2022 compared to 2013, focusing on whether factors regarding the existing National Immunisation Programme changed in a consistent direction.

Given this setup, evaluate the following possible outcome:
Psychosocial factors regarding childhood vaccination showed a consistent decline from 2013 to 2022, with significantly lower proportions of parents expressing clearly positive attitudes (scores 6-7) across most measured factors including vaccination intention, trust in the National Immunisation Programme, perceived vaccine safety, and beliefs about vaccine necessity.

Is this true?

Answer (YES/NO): NO